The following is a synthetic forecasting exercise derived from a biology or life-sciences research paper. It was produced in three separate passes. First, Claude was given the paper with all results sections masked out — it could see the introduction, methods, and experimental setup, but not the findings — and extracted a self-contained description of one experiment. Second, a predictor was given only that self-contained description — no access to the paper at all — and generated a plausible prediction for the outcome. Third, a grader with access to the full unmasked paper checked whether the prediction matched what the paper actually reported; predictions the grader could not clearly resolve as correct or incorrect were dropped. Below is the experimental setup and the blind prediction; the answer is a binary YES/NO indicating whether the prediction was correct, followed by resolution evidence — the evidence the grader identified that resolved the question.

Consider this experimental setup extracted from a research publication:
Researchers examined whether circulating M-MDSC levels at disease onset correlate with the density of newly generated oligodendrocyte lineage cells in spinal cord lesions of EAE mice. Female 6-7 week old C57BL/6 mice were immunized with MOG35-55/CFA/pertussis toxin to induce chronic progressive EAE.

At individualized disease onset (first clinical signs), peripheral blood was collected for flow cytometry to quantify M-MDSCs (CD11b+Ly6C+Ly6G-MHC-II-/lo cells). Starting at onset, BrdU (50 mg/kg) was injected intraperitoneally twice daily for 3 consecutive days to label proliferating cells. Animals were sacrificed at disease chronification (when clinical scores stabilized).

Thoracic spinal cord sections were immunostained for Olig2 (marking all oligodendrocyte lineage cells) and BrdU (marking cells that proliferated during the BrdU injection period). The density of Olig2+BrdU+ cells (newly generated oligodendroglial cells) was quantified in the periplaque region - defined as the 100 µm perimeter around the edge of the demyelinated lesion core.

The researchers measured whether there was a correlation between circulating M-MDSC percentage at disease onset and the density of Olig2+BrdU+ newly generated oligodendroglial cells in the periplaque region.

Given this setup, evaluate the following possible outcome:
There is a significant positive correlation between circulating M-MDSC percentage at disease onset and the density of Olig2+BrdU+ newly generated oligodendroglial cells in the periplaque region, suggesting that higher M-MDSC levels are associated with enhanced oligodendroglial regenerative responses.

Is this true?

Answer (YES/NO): NO